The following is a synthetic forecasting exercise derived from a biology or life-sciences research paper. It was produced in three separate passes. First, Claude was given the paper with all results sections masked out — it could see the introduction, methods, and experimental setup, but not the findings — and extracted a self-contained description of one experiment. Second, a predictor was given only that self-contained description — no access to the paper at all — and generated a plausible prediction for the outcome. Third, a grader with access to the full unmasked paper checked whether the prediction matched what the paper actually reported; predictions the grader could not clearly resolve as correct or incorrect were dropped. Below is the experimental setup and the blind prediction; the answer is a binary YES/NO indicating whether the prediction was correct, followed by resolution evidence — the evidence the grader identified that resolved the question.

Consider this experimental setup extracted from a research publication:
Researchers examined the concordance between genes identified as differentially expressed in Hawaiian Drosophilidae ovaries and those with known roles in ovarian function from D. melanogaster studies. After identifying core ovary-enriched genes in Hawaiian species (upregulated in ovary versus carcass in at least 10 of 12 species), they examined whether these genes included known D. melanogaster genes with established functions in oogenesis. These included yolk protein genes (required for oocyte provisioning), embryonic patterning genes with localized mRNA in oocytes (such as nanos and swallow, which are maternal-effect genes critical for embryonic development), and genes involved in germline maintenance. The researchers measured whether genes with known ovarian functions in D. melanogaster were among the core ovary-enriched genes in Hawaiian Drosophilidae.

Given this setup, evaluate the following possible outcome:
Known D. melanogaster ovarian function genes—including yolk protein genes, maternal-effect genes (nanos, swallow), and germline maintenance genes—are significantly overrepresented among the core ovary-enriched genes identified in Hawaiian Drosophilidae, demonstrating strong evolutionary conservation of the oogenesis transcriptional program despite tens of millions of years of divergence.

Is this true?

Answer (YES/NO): YES